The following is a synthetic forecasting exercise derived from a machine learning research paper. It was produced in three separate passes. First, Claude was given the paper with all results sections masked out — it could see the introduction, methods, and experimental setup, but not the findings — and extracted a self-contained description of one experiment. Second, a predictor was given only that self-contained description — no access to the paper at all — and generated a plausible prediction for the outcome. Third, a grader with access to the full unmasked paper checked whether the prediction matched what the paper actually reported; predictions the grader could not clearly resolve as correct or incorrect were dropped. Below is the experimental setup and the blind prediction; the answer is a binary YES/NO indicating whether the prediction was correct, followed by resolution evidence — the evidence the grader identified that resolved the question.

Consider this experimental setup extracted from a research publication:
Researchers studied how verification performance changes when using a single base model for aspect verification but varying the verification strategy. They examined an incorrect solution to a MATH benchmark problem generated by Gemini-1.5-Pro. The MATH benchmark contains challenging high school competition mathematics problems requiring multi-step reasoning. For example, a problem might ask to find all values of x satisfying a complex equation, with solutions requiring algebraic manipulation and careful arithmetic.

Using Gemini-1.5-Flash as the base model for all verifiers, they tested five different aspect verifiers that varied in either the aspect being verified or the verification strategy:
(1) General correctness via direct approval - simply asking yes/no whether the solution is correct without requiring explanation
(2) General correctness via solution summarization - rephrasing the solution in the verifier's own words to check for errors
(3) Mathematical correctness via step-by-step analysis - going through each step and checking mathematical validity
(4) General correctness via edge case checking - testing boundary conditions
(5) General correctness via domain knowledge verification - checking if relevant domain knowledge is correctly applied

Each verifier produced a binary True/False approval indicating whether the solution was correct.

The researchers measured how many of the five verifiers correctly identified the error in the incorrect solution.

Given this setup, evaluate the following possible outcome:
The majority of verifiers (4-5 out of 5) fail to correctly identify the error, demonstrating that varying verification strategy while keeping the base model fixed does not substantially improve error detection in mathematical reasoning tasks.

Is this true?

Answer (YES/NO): NO